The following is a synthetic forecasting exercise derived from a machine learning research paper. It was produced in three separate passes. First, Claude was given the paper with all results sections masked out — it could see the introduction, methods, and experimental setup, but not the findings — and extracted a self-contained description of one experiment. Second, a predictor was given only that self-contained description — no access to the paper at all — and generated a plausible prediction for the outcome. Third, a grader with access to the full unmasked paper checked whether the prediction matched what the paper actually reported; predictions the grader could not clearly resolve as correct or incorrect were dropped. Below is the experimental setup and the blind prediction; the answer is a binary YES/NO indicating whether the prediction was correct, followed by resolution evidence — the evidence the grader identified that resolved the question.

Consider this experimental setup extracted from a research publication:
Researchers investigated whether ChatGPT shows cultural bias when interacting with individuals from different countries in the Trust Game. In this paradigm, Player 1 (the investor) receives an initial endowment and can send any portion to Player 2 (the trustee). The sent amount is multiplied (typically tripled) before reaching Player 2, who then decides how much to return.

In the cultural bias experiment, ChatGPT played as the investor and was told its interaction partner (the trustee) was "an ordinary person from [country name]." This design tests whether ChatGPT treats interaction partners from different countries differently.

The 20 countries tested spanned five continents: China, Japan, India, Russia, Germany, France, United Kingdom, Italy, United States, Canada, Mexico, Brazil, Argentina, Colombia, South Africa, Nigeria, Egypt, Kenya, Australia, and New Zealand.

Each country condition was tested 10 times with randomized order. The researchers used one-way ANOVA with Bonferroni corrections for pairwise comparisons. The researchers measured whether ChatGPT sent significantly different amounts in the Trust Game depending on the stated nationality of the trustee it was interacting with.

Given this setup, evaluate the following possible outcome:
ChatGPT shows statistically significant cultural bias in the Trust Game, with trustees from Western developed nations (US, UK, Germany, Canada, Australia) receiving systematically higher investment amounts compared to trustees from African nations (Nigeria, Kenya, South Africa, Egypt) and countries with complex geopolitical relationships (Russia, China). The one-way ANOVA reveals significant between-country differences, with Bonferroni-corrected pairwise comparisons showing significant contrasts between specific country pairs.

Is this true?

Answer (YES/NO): NO